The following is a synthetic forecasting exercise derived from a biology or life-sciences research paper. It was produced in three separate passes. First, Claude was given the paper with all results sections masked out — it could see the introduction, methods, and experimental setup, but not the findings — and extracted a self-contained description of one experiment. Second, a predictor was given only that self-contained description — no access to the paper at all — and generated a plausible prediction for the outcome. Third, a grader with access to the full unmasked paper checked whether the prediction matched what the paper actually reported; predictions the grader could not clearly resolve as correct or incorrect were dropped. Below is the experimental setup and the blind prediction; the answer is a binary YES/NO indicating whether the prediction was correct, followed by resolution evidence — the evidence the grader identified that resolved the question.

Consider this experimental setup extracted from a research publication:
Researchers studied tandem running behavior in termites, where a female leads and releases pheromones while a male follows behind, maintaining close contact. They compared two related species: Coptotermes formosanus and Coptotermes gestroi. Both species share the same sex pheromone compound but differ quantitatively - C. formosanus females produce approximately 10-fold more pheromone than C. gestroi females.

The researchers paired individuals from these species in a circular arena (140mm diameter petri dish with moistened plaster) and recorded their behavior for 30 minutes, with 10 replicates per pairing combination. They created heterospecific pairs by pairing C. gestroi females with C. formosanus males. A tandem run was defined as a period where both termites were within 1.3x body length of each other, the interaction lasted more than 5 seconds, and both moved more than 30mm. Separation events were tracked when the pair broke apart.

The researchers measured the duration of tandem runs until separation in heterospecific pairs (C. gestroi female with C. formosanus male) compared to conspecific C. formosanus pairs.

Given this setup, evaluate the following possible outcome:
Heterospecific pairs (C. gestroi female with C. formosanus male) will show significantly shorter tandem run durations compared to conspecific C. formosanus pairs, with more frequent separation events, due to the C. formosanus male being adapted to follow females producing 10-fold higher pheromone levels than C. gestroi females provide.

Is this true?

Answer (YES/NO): YES